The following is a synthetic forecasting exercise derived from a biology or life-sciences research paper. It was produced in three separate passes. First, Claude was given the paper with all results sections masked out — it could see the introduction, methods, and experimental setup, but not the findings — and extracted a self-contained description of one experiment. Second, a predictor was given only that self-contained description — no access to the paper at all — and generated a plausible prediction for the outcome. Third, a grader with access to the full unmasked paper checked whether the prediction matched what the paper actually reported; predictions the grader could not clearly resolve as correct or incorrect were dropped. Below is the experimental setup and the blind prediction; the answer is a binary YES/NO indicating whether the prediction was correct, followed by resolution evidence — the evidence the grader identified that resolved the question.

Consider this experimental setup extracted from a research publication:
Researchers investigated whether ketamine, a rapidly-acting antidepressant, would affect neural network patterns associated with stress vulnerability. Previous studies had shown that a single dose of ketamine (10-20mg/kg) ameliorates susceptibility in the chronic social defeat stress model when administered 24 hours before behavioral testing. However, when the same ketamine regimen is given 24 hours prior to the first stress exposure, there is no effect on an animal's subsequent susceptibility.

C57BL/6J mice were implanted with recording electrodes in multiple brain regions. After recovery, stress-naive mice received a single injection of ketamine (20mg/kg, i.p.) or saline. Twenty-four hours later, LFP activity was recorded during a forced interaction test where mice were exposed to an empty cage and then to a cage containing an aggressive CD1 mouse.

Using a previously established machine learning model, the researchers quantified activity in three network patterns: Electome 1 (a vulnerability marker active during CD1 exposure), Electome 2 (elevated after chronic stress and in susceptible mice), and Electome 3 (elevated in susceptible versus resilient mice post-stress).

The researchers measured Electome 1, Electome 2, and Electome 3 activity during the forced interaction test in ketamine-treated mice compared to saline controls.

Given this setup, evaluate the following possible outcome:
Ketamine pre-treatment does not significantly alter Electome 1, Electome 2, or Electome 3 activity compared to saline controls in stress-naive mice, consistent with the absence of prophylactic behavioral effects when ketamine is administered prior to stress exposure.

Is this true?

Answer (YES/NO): NO